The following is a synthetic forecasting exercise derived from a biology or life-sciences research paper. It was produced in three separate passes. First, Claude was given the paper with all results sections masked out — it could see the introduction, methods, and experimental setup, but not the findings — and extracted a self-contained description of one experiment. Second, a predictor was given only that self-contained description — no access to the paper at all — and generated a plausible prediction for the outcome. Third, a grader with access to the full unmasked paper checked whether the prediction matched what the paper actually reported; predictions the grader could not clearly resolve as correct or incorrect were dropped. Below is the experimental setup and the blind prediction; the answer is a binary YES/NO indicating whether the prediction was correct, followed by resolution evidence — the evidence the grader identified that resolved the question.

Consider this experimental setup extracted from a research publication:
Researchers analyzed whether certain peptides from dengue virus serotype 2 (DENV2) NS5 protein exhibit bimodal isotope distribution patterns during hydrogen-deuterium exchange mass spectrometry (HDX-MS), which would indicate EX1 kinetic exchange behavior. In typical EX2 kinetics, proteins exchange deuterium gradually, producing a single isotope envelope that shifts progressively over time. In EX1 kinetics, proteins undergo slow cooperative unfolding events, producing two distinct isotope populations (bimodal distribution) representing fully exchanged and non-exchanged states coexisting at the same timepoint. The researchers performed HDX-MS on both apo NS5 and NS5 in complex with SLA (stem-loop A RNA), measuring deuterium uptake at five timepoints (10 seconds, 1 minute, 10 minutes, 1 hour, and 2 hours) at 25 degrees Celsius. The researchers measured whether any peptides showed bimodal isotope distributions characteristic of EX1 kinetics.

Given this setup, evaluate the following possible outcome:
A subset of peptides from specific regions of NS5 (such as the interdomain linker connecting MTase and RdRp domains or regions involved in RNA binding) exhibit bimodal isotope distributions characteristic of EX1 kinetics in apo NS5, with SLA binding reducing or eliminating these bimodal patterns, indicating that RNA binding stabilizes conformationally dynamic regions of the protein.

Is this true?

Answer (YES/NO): NO